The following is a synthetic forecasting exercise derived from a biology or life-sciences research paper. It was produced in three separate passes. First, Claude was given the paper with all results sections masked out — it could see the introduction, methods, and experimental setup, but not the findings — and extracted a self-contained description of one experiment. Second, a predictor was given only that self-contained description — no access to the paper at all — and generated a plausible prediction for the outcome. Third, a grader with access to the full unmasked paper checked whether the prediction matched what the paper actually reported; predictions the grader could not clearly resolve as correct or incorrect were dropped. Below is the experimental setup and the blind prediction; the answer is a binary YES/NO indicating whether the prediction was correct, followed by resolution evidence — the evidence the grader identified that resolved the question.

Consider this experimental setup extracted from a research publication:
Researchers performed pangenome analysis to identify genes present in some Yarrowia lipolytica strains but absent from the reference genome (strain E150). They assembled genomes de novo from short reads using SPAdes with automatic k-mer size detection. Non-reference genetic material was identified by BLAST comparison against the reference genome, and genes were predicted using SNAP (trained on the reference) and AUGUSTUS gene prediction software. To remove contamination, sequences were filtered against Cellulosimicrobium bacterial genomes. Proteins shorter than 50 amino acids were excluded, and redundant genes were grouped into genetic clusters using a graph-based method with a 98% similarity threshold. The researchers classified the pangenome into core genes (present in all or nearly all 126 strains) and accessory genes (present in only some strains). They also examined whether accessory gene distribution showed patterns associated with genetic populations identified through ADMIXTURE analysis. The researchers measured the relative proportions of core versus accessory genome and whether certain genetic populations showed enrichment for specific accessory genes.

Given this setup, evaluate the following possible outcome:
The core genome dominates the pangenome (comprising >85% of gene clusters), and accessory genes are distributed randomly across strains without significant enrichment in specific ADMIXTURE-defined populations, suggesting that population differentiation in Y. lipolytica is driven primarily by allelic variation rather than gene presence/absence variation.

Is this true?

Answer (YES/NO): NO